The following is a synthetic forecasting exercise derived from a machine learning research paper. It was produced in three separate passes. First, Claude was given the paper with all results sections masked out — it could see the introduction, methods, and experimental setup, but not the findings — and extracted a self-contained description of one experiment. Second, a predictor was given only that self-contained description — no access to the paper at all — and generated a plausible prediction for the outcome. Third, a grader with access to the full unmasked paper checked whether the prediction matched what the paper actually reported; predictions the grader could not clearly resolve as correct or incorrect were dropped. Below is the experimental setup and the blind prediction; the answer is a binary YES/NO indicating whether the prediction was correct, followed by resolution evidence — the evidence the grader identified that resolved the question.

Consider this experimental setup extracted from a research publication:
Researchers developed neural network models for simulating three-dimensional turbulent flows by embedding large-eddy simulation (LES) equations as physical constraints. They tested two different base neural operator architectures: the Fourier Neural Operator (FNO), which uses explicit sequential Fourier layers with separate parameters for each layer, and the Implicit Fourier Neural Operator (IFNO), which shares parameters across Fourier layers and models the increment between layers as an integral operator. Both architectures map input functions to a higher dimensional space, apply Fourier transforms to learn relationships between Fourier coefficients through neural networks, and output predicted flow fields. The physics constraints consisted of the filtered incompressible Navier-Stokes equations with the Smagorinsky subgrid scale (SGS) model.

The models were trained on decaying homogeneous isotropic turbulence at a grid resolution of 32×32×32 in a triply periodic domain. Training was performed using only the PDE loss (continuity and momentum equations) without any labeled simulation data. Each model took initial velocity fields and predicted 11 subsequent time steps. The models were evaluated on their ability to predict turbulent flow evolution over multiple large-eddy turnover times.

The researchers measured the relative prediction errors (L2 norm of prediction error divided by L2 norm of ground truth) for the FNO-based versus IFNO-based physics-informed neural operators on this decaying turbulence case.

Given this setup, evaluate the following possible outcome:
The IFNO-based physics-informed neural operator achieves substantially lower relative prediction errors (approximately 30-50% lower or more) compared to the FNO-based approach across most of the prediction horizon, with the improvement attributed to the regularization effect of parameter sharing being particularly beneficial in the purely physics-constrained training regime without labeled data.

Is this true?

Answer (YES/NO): NO